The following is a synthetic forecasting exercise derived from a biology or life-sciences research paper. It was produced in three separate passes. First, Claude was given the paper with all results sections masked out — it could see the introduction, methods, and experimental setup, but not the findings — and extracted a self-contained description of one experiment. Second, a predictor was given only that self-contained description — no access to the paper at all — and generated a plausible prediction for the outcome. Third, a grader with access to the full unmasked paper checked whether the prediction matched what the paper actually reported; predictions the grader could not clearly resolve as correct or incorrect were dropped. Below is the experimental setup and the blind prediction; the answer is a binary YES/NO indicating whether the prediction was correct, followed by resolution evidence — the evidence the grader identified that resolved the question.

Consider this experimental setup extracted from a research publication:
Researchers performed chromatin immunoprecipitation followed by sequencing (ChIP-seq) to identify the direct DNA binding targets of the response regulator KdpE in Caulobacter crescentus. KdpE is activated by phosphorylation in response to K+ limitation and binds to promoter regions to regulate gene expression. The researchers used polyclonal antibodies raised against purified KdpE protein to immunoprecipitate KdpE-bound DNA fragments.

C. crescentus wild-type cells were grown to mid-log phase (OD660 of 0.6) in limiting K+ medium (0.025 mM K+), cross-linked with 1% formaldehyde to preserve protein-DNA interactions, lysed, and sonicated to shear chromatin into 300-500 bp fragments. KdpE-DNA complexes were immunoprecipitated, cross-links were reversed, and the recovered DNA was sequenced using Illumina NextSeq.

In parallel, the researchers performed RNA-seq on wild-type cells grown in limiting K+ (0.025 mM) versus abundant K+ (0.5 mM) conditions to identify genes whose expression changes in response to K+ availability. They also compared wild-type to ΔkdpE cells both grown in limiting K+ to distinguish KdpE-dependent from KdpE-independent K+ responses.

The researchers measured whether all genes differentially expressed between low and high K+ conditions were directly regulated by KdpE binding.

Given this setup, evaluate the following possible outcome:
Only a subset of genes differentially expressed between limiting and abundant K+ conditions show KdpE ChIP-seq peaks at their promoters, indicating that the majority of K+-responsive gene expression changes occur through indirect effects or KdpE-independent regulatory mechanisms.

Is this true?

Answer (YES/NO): YES